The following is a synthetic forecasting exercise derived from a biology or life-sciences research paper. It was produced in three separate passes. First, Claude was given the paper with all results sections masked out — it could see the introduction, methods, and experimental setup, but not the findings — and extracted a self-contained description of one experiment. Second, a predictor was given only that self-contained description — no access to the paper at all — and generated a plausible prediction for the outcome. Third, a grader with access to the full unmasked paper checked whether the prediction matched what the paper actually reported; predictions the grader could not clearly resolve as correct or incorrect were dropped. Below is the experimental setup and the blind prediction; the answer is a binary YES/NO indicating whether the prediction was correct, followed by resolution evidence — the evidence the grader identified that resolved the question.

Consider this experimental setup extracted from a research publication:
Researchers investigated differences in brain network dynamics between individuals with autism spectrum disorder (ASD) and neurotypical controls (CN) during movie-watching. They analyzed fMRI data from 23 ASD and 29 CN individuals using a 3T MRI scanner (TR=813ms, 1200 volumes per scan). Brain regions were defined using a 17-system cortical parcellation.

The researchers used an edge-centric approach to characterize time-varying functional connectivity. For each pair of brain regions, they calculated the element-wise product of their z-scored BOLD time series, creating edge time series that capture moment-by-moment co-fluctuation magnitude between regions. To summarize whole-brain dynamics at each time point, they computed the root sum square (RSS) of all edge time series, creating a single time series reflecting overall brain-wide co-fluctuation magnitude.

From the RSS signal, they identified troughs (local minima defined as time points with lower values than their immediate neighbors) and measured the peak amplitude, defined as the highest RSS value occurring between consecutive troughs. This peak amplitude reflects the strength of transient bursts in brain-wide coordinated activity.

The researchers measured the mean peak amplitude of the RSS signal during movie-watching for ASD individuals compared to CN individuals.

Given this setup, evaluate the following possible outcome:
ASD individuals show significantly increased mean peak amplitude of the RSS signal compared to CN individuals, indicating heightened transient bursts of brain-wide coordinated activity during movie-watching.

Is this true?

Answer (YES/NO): NO